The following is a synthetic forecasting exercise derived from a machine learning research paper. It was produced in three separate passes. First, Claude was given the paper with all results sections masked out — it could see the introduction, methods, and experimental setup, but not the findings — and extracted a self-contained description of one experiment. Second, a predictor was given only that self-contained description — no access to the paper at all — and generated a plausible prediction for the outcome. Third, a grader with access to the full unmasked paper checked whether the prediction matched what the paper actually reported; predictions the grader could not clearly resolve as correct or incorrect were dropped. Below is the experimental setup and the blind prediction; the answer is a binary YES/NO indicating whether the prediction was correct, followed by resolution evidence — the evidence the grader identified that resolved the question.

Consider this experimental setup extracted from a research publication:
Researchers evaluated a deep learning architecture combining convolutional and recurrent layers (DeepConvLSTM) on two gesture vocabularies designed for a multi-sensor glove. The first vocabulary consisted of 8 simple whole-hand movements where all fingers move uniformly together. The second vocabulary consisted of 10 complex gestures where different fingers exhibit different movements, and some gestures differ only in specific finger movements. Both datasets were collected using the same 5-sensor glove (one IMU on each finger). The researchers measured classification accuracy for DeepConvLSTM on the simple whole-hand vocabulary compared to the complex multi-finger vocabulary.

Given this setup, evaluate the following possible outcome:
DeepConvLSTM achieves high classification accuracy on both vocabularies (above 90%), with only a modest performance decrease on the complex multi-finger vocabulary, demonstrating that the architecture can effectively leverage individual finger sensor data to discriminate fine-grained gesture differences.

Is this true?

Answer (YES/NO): NO